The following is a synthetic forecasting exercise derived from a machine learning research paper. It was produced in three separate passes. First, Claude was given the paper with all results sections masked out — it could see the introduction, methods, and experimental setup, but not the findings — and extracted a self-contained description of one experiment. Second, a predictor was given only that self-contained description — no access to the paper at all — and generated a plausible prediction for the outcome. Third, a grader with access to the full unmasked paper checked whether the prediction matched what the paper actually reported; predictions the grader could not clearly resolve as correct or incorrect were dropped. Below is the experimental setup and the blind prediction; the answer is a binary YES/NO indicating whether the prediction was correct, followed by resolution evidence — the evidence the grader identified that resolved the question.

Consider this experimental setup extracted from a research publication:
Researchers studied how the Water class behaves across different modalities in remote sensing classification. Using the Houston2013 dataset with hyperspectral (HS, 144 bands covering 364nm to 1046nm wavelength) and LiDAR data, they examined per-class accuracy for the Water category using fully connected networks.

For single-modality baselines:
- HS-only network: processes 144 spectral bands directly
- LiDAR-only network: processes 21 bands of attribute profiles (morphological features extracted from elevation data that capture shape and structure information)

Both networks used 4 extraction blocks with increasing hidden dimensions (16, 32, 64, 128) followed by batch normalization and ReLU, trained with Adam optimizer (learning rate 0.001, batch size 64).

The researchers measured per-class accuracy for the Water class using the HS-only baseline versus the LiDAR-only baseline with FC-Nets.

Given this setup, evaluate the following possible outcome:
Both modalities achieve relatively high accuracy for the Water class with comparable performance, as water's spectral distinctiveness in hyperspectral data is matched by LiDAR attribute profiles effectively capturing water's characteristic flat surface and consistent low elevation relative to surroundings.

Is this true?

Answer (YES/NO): NO